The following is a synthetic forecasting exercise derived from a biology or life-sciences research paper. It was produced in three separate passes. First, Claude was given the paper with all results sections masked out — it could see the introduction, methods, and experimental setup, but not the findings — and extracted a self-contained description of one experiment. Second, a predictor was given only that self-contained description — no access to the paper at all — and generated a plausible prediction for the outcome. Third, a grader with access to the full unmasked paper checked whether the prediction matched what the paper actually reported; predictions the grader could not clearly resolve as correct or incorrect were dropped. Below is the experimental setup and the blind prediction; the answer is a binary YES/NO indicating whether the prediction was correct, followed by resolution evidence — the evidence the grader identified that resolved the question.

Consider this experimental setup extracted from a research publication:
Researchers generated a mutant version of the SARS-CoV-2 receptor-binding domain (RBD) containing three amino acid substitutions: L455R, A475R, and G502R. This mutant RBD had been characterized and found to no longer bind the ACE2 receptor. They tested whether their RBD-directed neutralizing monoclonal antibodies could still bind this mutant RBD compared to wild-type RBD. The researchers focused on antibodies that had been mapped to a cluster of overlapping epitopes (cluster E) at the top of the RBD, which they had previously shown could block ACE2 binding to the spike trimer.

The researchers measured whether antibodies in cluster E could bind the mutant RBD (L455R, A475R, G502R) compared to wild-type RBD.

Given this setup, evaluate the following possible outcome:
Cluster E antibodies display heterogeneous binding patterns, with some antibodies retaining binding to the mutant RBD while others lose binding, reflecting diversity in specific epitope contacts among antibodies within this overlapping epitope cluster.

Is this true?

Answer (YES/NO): YES